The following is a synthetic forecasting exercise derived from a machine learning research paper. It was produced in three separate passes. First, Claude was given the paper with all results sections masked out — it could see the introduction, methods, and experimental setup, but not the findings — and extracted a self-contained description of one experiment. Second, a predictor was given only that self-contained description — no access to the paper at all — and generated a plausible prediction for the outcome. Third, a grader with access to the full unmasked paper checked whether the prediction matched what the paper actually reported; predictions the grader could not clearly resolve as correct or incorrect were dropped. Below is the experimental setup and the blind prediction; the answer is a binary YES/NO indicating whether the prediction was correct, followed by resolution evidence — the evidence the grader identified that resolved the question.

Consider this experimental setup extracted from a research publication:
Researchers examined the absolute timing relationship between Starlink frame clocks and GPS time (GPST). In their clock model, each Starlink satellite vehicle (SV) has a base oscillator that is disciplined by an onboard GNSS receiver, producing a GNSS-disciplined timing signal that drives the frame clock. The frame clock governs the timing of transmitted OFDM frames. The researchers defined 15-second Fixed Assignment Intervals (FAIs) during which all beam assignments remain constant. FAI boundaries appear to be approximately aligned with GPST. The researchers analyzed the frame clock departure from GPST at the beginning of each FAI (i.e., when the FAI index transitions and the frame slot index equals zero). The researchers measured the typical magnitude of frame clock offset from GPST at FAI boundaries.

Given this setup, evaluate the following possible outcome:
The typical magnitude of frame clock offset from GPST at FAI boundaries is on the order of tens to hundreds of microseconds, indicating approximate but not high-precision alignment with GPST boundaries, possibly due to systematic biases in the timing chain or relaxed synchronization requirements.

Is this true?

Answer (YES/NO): NO